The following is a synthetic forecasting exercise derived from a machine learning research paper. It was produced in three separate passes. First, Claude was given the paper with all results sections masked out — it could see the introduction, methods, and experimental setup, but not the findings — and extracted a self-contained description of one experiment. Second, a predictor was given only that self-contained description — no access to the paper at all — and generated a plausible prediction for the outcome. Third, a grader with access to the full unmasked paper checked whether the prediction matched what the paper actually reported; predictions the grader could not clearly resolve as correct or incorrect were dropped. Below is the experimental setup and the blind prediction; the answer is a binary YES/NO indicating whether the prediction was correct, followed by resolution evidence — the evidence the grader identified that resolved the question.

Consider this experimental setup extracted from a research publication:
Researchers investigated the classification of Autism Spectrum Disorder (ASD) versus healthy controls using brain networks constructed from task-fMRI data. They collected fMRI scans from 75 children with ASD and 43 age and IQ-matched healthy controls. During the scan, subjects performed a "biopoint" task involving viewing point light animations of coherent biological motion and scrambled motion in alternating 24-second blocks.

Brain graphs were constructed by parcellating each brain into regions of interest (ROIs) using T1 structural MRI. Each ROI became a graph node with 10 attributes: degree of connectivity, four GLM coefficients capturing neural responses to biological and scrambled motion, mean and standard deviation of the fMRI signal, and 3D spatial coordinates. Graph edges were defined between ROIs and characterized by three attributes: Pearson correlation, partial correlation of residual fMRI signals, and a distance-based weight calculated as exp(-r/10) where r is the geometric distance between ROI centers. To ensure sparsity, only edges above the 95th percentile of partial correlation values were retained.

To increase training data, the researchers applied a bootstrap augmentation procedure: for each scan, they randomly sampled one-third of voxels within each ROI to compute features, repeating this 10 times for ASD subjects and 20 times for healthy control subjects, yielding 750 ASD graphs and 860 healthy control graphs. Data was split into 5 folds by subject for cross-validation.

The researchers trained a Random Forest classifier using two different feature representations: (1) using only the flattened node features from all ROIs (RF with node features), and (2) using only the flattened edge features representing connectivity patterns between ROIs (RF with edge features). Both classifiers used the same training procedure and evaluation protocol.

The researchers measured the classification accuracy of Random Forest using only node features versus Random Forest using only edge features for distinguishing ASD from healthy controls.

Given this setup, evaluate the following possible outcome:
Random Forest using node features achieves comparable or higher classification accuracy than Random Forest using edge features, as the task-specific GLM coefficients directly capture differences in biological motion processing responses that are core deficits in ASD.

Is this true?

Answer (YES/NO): YES